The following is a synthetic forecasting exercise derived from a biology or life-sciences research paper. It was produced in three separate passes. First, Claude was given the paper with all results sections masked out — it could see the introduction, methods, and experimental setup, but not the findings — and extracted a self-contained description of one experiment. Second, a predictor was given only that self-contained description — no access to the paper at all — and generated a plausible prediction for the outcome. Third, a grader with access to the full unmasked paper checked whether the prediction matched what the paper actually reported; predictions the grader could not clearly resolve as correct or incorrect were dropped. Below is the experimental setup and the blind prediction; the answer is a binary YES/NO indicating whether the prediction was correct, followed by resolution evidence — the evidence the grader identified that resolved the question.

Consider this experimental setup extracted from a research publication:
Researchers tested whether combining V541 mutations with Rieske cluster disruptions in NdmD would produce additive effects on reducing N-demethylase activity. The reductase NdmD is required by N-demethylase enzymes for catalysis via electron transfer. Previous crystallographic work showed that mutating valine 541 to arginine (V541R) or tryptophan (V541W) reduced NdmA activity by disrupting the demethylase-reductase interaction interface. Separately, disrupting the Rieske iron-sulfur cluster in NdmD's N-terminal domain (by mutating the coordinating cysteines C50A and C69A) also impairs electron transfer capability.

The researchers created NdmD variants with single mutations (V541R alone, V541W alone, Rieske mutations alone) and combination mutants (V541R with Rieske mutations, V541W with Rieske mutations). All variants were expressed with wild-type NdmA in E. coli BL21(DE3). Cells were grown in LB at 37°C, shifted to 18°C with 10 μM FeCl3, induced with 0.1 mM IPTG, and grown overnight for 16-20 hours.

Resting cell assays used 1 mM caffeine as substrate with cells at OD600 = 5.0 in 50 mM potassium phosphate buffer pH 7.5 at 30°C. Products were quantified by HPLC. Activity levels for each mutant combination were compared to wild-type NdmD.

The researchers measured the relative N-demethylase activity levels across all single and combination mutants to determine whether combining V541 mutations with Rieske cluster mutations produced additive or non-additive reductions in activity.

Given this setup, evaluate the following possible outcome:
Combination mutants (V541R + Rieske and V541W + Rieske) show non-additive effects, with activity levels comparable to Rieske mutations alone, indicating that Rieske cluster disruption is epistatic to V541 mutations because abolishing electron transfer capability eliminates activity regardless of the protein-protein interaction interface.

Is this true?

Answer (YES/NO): NO